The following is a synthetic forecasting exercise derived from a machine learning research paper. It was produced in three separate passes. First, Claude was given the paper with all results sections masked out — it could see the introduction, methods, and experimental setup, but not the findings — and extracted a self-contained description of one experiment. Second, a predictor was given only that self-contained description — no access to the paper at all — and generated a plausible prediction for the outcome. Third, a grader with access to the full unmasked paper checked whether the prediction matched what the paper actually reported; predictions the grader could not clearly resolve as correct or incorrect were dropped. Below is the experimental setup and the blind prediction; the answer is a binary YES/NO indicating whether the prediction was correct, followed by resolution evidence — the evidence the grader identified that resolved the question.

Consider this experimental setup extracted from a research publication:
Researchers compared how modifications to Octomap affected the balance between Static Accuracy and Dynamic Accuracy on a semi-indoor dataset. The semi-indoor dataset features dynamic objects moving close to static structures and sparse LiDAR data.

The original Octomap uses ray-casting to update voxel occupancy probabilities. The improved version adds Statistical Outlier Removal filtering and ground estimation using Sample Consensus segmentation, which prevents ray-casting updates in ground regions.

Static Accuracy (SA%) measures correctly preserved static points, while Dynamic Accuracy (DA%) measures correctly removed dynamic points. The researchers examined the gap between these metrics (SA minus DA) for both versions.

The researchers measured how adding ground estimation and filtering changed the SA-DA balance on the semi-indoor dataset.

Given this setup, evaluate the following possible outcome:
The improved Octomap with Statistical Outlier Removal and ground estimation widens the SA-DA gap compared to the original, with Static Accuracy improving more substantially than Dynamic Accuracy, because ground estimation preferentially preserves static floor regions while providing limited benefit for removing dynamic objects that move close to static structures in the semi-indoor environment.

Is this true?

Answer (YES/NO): NO